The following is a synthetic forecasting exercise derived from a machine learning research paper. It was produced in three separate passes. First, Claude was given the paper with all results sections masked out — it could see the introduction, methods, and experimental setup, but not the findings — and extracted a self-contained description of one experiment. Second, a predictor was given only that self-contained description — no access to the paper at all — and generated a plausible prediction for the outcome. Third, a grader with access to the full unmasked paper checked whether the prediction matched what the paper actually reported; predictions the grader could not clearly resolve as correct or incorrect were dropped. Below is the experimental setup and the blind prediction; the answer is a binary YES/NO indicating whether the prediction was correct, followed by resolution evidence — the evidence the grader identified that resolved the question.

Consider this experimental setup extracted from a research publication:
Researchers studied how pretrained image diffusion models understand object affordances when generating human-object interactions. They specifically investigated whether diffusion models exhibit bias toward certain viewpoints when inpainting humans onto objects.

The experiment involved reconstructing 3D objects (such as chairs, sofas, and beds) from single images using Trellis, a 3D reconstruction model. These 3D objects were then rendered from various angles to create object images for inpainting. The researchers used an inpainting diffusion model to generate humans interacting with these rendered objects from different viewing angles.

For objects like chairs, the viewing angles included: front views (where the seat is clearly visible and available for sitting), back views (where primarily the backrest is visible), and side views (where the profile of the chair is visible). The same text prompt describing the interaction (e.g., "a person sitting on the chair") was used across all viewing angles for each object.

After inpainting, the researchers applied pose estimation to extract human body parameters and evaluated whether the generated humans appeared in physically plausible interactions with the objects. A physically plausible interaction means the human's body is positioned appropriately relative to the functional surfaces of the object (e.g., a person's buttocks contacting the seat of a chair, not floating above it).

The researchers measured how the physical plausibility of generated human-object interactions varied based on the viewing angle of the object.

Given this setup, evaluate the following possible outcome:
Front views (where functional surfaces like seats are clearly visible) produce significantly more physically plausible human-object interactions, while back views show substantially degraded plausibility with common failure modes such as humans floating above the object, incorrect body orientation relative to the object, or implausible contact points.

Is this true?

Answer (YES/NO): YES